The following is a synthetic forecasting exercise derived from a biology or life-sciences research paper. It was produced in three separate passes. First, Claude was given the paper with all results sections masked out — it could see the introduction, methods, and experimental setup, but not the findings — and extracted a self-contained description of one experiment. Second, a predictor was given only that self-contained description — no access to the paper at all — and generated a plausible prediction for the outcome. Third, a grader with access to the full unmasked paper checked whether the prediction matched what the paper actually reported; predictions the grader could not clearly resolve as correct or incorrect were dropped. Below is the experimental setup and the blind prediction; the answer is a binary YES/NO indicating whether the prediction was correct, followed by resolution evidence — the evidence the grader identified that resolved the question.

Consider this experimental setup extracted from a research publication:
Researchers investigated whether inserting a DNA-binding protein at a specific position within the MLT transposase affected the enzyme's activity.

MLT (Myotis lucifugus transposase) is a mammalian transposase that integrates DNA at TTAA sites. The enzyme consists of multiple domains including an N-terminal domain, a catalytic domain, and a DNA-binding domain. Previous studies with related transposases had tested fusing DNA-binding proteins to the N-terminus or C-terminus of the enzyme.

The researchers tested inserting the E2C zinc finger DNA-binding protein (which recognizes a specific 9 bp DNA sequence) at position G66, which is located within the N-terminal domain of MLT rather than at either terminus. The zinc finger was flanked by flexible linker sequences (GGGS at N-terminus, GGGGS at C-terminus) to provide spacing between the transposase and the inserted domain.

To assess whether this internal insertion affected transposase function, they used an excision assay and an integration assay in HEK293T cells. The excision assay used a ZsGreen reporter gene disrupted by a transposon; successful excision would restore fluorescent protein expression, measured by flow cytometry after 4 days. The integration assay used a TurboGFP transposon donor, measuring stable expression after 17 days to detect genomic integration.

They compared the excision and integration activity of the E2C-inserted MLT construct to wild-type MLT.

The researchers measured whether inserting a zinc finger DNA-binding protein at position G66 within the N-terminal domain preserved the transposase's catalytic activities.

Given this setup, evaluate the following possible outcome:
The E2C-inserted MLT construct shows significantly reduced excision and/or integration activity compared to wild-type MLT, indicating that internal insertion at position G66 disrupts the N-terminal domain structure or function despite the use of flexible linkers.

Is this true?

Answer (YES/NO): NO